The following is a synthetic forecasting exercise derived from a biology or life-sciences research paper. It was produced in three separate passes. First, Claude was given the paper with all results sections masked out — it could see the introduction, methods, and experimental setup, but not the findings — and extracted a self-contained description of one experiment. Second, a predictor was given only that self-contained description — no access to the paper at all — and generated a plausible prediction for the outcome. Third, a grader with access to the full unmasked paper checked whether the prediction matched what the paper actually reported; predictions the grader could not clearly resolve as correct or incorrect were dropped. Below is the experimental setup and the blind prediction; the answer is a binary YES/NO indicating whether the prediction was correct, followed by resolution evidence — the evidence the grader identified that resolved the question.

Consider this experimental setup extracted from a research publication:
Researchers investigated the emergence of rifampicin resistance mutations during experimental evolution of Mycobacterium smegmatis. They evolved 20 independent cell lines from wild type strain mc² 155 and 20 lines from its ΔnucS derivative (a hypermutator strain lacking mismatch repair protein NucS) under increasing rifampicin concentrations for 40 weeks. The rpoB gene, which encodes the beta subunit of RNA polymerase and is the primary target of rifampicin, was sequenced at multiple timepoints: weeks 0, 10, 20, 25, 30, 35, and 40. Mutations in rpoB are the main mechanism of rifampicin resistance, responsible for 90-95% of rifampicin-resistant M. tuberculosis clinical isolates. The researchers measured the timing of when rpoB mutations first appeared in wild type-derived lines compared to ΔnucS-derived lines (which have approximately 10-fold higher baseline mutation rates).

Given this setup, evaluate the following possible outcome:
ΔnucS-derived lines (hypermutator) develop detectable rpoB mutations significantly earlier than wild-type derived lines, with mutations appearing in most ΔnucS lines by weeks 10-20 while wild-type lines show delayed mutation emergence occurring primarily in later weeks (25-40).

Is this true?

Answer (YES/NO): NO